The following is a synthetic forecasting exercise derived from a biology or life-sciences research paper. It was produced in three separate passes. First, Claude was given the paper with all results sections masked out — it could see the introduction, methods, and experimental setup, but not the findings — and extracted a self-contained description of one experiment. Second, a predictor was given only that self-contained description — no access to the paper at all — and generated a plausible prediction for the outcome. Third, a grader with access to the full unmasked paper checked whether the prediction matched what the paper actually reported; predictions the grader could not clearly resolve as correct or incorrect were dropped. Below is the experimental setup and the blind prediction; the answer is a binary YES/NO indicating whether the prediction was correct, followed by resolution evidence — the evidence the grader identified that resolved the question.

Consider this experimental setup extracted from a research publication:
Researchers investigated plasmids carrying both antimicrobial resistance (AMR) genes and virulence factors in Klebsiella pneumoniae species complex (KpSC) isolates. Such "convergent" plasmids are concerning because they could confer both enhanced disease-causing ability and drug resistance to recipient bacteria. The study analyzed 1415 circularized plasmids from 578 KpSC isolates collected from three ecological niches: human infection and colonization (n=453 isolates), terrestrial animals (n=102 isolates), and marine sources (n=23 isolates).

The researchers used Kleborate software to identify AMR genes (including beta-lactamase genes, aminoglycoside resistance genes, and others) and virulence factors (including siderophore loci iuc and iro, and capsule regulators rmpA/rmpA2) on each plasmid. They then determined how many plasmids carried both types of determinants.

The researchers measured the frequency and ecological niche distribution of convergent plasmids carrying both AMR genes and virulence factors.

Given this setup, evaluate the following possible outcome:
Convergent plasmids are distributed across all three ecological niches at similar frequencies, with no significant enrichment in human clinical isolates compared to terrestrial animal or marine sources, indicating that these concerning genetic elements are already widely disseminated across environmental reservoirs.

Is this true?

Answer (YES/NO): NO